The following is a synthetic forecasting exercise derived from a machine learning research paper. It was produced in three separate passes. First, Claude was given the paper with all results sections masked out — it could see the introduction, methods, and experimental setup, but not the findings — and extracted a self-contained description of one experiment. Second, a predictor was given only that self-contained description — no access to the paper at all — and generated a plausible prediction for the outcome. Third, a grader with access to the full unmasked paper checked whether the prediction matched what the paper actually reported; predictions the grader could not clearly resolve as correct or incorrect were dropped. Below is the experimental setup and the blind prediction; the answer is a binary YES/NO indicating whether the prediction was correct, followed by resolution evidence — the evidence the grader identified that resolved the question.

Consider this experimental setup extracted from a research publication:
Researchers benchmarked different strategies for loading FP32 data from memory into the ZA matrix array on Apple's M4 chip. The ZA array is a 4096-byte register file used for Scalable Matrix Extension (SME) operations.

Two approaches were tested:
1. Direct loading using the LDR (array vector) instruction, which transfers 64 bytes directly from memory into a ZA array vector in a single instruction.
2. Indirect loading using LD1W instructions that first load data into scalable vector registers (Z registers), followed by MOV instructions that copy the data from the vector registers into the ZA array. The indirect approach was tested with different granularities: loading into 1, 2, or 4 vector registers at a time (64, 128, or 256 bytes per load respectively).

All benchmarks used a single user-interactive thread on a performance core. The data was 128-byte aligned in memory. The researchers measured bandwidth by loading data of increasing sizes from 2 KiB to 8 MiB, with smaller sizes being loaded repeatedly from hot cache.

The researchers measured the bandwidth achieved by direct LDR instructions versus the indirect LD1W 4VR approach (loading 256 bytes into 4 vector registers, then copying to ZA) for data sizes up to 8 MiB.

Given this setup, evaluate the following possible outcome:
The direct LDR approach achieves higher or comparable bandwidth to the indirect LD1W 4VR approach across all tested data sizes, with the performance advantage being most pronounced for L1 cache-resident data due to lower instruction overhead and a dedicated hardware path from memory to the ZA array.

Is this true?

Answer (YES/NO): NO